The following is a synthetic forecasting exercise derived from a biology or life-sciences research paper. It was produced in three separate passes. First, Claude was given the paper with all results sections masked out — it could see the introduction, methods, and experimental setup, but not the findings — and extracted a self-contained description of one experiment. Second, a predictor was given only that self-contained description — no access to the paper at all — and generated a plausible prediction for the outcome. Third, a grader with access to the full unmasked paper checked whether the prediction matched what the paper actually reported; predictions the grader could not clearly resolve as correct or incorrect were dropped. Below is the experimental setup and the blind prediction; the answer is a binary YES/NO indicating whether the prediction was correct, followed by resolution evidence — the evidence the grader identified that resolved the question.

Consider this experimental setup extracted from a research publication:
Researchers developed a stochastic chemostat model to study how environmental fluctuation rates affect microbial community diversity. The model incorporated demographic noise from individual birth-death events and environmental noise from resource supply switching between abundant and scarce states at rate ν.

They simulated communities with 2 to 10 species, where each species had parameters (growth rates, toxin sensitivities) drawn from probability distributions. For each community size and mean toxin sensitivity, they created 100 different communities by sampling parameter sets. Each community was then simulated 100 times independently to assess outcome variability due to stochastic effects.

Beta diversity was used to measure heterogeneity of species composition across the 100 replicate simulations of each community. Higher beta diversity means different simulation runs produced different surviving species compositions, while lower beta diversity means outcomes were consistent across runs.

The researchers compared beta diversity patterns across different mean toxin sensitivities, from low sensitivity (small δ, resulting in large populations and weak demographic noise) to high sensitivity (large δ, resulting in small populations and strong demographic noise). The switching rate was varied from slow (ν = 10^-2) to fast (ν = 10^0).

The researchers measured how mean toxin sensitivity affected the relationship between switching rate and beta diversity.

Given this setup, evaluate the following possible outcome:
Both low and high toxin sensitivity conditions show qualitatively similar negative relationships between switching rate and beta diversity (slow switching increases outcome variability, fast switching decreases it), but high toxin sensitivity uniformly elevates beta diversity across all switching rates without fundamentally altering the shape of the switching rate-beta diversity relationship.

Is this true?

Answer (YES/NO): NO